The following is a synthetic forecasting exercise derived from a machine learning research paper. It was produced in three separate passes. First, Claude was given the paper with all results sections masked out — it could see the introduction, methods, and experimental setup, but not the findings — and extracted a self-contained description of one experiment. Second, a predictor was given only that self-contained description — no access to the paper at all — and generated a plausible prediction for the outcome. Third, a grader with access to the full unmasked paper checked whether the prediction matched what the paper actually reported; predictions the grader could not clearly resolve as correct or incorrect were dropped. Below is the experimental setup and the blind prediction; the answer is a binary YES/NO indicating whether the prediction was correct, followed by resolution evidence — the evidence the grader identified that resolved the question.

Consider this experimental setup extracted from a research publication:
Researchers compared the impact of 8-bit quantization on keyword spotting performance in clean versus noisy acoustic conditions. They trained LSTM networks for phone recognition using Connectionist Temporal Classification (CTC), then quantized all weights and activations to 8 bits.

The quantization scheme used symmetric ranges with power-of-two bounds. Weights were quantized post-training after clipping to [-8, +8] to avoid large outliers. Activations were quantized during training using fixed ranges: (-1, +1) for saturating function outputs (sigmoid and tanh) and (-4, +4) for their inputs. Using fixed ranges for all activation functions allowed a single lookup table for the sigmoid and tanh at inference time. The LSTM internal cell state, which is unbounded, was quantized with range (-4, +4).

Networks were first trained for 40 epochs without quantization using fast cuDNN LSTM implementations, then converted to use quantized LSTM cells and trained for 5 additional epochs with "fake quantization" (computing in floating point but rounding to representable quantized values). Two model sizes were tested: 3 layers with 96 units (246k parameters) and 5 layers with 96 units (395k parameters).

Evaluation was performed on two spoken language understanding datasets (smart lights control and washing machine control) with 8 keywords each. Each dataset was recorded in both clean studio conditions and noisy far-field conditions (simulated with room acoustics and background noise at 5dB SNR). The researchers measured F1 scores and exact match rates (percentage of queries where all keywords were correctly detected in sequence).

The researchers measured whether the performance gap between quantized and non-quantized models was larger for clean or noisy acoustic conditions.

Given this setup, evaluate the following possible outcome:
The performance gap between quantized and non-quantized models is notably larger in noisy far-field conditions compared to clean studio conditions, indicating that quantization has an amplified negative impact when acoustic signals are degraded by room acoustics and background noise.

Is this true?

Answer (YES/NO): NO